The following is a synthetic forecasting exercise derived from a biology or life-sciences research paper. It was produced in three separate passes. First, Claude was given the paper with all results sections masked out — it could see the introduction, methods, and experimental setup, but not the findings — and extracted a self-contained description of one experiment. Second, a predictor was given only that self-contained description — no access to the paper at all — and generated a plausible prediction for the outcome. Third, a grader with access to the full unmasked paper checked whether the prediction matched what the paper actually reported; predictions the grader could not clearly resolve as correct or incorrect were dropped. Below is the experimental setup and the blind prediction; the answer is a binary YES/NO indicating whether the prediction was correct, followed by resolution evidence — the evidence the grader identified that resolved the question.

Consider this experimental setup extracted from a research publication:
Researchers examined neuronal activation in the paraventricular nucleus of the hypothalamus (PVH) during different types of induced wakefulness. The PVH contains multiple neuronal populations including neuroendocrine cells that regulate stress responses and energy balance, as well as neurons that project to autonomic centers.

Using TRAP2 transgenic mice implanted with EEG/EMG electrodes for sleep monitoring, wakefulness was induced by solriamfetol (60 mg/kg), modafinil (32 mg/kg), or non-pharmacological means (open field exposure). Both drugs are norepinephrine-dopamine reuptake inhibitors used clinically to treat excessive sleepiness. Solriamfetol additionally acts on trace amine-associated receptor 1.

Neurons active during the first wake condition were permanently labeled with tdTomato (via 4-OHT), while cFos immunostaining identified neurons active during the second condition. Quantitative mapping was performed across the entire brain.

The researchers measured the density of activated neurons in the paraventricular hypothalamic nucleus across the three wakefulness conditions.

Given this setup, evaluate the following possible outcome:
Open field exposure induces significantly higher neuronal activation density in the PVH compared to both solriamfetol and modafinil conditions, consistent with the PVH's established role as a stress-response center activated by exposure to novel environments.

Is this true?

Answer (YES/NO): NO